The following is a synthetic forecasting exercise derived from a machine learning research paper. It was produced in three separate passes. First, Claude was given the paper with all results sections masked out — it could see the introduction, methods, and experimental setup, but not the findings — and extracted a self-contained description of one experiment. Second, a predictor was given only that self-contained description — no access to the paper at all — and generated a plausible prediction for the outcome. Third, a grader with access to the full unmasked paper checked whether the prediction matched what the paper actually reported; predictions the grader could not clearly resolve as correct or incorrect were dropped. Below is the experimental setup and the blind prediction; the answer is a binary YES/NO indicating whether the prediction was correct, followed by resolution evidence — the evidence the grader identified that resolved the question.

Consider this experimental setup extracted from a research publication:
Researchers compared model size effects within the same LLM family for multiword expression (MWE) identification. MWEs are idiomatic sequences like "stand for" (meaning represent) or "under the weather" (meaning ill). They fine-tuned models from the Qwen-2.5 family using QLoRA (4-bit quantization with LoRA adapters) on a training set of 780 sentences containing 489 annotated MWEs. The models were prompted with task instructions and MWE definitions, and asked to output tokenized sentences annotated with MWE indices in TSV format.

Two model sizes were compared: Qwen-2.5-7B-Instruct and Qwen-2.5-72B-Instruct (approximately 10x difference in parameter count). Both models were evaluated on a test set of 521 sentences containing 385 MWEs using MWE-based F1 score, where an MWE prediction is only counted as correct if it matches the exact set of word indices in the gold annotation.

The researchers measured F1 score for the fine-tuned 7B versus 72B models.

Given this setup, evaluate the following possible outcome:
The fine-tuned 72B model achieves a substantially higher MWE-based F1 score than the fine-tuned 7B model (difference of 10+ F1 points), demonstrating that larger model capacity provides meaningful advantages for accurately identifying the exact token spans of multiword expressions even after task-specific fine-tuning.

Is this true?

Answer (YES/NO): YES